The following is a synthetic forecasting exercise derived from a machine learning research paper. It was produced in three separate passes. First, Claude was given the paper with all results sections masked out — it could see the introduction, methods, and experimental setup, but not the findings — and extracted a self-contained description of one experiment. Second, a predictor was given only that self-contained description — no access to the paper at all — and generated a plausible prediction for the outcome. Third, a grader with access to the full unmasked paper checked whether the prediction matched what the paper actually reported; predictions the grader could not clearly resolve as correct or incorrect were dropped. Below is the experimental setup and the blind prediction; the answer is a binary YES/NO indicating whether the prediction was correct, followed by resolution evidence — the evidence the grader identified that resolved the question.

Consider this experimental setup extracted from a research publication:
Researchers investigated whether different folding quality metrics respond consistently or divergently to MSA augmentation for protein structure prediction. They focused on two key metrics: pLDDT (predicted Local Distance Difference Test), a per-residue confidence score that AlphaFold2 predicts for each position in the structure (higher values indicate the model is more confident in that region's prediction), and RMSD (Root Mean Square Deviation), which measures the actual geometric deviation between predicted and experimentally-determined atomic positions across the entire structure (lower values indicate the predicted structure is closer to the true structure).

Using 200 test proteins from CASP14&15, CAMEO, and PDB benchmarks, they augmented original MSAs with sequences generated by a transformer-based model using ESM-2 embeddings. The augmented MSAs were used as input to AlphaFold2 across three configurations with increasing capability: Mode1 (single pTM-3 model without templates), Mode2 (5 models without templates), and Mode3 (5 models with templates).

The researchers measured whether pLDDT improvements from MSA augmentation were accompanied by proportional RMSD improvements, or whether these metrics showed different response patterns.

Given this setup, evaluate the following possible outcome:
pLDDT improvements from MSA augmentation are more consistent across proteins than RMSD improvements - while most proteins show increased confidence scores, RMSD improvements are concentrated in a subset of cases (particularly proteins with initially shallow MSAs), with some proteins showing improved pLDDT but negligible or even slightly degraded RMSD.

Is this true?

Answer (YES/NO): YES